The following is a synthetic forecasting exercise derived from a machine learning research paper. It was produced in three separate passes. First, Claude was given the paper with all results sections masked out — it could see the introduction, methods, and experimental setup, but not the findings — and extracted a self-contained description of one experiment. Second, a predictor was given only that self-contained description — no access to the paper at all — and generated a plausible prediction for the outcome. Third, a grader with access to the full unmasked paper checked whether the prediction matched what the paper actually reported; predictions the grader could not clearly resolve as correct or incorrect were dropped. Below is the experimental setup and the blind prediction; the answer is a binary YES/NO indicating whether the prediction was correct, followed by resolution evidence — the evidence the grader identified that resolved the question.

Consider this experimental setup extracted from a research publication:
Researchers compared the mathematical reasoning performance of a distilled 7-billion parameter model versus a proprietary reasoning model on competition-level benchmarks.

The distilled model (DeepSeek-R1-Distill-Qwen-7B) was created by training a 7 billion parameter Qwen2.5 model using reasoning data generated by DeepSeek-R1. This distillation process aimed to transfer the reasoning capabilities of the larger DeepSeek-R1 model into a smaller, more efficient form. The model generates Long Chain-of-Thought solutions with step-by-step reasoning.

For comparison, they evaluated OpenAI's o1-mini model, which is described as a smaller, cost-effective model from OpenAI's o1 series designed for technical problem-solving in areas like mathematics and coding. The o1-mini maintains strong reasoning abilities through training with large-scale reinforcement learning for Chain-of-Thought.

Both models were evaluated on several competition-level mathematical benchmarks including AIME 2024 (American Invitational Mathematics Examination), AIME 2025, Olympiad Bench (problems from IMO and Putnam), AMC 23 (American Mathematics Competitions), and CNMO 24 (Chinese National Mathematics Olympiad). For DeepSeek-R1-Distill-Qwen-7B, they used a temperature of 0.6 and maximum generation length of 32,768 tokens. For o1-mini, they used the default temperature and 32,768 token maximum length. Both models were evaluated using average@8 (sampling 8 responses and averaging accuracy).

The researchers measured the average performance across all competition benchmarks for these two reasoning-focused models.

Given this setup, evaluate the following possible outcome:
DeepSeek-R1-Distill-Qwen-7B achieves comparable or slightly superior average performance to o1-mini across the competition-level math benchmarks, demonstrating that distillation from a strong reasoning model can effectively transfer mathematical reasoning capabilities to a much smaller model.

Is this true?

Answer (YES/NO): YES